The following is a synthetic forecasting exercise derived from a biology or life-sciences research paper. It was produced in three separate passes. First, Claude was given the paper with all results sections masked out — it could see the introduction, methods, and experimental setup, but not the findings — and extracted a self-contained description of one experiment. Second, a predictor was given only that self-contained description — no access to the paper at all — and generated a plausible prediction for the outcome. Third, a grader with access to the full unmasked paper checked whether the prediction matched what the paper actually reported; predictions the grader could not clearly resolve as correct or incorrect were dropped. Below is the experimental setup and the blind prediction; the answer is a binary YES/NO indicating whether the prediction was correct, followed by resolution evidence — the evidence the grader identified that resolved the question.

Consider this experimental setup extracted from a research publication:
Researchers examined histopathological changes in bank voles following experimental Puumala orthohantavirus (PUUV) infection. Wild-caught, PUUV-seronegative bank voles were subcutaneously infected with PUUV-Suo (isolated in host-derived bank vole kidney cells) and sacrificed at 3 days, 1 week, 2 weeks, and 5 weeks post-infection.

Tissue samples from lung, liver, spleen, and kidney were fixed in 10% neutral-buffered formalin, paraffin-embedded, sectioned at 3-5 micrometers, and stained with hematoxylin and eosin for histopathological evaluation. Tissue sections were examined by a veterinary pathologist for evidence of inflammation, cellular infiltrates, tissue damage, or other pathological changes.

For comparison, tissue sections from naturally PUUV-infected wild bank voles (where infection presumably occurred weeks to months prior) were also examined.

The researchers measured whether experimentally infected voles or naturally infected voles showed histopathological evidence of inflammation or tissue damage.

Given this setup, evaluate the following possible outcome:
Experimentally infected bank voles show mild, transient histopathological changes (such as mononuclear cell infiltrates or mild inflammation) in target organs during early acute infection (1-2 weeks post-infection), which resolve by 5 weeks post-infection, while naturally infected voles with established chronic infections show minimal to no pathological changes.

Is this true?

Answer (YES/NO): NO